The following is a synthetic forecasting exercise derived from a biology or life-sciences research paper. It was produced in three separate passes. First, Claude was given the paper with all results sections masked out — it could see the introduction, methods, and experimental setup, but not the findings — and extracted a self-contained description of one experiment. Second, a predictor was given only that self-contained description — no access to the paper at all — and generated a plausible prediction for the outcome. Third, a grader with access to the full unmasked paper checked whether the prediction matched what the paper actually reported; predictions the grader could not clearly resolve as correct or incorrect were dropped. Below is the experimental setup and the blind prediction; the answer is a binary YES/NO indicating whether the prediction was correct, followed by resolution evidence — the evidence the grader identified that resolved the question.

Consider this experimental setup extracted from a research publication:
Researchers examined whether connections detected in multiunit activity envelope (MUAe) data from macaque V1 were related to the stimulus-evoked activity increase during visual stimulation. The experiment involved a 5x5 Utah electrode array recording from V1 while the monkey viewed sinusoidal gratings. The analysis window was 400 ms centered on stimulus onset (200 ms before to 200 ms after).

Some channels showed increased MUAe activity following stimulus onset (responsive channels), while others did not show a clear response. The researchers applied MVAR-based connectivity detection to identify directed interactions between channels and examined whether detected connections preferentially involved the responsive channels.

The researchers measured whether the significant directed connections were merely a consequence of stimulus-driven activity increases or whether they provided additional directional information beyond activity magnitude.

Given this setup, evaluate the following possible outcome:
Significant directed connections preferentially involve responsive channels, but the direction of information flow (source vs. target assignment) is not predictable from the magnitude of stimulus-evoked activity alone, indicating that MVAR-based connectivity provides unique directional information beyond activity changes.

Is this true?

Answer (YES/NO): NO